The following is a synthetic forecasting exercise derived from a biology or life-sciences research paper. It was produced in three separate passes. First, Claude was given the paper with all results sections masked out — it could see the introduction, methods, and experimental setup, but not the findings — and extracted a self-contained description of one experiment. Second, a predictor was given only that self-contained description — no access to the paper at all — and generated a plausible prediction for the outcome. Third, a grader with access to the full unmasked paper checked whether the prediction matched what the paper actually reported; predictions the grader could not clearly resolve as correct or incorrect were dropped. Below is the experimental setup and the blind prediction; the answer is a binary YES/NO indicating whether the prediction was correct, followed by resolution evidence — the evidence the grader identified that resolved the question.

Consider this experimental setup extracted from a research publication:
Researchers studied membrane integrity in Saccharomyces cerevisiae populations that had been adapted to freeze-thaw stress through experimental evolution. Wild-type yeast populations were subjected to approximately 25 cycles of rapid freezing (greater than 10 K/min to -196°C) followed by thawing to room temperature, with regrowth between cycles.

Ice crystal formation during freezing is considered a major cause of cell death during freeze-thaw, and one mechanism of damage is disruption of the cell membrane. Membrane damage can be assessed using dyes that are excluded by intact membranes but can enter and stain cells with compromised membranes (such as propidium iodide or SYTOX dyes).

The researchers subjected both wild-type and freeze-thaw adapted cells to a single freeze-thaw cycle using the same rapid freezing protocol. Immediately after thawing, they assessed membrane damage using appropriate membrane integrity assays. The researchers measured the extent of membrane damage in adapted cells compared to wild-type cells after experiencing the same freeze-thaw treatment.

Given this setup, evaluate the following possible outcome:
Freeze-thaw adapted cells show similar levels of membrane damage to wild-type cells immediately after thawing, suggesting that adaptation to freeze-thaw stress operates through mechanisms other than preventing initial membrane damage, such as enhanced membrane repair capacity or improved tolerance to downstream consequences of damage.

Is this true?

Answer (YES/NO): NO